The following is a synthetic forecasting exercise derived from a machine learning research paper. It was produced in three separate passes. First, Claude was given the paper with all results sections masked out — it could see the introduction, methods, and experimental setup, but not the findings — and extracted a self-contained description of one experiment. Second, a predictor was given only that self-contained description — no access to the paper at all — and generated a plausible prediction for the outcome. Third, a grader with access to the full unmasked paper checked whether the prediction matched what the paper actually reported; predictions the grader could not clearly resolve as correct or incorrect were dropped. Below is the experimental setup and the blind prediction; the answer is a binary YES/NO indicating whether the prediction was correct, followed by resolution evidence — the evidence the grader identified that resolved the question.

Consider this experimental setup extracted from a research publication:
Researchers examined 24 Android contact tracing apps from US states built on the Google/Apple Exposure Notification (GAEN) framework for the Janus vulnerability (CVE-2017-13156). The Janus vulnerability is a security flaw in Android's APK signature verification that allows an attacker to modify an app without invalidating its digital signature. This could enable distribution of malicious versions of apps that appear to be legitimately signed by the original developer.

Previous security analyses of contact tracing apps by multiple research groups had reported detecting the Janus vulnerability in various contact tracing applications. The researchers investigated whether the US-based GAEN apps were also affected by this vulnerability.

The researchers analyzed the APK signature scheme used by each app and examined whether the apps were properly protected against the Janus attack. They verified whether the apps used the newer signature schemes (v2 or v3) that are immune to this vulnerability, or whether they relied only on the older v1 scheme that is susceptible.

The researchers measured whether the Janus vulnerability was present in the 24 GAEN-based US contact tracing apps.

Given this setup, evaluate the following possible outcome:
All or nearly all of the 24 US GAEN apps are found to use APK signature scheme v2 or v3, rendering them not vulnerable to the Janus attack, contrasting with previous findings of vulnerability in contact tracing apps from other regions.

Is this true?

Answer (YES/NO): YES